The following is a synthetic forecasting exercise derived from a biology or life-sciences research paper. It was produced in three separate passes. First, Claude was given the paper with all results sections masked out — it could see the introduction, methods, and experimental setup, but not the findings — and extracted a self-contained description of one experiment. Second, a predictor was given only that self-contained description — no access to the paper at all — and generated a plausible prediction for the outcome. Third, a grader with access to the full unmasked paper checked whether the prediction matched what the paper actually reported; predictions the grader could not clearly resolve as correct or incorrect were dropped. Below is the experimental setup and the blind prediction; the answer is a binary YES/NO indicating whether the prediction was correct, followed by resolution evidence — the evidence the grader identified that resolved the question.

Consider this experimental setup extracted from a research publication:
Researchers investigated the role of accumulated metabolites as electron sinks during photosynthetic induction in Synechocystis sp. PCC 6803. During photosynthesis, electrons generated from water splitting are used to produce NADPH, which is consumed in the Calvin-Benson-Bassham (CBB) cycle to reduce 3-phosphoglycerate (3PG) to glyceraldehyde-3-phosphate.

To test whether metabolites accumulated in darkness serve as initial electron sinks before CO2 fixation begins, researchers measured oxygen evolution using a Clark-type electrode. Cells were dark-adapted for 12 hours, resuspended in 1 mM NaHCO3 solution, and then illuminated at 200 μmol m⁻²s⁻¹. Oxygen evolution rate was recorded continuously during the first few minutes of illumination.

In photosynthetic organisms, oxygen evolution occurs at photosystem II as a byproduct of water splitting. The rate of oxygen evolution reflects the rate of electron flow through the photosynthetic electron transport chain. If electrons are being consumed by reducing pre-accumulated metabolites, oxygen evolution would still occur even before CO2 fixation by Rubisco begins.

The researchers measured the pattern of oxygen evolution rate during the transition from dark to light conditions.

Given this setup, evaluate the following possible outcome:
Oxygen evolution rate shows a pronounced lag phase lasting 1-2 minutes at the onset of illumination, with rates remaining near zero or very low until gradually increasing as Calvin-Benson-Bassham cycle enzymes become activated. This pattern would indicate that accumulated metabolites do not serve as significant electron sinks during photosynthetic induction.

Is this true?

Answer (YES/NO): NO